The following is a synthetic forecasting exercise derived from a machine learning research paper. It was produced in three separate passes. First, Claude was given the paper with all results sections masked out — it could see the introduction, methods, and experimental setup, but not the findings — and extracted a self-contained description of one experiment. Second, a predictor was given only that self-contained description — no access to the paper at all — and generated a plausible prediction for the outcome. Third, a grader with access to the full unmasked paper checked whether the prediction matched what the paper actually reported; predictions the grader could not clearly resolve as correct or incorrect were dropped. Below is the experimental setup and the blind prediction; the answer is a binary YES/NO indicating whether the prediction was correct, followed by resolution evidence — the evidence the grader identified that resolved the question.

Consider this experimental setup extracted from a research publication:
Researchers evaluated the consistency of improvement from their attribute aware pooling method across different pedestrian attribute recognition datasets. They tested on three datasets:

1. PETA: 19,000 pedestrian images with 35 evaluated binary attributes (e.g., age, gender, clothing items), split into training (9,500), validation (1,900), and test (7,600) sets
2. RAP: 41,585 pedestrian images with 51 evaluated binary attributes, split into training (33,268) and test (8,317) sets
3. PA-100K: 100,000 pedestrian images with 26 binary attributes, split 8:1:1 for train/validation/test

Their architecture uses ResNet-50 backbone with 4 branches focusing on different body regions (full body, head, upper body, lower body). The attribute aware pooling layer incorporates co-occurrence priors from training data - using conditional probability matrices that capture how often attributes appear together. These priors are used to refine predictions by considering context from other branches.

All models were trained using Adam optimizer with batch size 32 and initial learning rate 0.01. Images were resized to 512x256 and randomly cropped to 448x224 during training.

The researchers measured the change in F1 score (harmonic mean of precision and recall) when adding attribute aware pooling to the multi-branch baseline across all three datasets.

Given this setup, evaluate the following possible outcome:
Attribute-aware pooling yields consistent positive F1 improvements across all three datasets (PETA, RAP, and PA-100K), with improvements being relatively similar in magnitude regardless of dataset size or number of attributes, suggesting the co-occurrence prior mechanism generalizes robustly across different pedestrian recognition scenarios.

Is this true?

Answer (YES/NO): NO